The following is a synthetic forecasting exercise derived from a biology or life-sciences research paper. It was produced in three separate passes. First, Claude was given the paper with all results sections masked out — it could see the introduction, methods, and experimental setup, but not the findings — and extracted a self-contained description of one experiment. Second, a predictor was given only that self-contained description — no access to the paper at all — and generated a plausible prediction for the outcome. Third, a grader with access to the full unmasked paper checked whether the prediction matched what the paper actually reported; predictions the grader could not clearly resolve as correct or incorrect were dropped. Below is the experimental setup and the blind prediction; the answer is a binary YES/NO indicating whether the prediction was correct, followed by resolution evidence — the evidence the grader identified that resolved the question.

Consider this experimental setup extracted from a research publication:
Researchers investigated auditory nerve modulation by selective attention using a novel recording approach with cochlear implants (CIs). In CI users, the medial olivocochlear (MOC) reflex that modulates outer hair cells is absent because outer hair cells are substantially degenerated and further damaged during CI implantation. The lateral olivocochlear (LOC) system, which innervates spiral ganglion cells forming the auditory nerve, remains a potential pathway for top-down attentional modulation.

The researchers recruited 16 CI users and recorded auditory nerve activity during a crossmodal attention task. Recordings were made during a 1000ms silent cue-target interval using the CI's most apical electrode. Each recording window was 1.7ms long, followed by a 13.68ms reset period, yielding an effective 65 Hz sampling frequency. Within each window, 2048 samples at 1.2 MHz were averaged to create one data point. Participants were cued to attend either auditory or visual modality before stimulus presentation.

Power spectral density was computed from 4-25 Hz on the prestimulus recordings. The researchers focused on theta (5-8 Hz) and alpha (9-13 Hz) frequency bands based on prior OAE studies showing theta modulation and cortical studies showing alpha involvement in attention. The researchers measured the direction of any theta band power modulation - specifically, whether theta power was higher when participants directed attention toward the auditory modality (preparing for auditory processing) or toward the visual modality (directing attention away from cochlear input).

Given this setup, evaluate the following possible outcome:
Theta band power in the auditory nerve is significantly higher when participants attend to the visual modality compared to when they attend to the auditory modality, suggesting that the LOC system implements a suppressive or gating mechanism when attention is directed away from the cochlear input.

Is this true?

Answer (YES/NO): NO